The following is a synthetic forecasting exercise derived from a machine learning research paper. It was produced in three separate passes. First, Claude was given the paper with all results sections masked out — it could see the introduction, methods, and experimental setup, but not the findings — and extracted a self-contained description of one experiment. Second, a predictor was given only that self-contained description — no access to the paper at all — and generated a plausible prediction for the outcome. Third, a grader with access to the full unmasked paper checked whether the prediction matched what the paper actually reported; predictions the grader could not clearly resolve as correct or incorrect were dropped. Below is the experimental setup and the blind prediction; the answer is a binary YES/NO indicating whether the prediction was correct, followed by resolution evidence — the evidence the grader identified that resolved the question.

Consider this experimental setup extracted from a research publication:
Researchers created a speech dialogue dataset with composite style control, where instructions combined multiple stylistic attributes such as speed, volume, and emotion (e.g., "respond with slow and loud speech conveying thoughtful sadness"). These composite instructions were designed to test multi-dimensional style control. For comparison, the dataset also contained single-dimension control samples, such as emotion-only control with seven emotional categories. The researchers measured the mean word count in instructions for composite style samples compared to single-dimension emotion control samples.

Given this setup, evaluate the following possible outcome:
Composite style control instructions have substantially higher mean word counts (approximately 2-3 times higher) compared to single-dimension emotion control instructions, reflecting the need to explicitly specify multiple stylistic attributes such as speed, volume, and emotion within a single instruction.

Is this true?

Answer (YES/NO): NO